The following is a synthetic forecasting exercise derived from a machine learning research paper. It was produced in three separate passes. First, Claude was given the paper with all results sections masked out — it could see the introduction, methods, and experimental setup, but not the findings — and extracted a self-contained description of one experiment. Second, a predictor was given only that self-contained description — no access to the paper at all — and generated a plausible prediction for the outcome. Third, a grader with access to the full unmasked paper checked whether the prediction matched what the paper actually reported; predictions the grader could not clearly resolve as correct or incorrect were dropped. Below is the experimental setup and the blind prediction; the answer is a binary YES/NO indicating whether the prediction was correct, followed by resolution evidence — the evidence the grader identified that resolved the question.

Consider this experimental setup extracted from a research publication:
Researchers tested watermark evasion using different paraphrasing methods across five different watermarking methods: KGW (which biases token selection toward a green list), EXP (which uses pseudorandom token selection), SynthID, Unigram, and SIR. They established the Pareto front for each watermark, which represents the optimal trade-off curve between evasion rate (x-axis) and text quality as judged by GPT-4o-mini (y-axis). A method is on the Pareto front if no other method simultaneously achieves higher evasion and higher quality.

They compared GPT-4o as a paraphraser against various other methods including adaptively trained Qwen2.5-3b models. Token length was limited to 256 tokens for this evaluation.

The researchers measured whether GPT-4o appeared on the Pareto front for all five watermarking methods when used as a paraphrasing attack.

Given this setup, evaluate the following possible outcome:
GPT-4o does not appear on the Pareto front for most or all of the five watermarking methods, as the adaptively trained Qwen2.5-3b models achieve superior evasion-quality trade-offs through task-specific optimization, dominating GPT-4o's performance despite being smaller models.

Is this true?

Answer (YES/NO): YES